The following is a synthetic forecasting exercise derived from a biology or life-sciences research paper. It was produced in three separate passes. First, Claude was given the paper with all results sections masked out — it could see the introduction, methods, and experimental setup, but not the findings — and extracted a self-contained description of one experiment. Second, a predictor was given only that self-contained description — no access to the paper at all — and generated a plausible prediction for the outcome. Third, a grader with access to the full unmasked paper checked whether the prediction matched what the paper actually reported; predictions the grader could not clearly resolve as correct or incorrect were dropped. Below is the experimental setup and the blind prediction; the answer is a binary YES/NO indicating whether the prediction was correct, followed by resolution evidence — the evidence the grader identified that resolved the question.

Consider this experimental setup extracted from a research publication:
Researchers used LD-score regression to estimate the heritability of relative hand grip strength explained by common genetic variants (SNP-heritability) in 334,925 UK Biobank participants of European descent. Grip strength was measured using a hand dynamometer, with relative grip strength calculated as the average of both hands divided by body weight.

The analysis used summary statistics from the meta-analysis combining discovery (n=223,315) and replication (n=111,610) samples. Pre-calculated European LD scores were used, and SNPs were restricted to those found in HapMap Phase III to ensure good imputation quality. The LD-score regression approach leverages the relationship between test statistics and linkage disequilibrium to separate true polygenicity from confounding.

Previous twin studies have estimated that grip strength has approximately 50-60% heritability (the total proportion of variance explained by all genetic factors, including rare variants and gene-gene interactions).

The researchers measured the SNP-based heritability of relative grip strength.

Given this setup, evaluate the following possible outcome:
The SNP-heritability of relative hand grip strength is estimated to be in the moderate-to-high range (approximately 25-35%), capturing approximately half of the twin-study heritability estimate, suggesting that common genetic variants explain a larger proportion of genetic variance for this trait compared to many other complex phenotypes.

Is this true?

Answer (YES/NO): NO